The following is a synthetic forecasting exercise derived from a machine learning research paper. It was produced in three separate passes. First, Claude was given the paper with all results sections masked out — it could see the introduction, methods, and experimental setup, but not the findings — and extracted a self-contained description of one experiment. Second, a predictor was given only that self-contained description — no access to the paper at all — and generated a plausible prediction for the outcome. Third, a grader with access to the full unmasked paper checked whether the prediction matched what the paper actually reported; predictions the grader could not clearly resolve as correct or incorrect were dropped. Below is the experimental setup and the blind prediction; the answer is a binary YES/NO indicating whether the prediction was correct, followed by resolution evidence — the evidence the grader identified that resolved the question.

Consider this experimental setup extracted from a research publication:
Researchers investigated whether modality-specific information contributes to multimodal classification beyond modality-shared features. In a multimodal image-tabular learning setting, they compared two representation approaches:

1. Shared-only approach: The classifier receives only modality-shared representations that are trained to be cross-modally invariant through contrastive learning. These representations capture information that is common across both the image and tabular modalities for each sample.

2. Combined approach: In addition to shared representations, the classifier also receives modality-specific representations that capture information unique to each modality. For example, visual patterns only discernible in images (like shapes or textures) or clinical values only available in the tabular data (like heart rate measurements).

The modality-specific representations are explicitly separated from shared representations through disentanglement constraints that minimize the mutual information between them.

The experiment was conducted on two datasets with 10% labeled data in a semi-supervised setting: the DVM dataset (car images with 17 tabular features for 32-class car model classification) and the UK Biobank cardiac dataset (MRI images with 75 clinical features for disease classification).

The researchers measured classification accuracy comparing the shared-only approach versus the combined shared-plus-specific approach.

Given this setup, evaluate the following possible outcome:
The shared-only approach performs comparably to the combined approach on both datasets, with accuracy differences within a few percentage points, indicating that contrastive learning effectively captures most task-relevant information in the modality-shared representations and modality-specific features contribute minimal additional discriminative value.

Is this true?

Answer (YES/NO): NO